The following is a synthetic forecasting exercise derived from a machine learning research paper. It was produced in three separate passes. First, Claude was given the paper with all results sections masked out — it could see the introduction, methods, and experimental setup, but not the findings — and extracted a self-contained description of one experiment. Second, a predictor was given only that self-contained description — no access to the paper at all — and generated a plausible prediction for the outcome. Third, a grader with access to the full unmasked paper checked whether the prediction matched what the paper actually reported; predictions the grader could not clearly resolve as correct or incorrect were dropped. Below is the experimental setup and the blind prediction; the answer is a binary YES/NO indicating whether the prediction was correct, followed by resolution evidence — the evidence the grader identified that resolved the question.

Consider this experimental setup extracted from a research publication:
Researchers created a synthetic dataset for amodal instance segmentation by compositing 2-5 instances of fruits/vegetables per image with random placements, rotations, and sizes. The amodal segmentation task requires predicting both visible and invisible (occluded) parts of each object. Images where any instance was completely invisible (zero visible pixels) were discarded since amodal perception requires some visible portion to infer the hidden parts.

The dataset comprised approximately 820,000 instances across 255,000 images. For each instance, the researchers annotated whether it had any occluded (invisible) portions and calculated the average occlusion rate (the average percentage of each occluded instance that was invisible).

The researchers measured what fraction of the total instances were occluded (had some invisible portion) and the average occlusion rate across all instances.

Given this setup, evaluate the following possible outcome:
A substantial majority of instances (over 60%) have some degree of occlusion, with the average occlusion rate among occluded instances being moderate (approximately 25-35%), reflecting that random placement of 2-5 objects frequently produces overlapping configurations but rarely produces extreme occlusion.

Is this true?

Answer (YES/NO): YES